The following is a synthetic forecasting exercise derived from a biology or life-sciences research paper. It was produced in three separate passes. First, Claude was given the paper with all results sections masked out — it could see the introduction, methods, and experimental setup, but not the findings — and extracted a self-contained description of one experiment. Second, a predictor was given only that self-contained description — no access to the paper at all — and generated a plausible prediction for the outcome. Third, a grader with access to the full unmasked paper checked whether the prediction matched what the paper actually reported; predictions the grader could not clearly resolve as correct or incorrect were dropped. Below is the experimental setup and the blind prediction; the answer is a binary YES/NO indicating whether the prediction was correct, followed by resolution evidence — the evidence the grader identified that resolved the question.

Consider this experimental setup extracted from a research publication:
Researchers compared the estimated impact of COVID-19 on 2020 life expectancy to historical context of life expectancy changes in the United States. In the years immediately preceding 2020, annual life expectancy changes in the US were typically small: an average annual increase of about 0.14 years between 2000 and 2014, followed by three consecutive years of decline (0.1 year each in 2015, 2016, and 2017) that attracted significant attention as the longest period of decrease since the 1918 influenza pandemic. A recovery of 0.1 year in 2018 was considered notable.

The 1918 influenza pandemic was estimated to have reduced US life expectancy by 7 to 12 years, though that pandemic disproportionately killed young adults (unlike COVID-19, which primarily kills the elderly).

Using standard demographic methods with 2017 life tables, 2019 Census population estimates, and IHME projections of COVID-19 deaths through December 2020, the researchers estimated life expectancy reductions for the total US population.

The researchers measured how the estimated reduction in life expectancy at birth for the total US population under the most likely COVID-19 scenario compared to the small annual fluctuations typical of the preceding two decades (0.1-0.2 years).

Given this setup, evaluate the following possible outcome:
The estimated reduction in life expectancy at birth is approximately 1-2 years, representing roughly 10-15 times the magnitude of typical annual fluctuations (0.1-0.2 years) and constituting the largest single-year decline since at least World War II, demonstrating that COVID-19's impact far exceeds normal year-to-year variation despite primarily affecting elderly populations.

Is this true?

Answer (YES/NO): YES